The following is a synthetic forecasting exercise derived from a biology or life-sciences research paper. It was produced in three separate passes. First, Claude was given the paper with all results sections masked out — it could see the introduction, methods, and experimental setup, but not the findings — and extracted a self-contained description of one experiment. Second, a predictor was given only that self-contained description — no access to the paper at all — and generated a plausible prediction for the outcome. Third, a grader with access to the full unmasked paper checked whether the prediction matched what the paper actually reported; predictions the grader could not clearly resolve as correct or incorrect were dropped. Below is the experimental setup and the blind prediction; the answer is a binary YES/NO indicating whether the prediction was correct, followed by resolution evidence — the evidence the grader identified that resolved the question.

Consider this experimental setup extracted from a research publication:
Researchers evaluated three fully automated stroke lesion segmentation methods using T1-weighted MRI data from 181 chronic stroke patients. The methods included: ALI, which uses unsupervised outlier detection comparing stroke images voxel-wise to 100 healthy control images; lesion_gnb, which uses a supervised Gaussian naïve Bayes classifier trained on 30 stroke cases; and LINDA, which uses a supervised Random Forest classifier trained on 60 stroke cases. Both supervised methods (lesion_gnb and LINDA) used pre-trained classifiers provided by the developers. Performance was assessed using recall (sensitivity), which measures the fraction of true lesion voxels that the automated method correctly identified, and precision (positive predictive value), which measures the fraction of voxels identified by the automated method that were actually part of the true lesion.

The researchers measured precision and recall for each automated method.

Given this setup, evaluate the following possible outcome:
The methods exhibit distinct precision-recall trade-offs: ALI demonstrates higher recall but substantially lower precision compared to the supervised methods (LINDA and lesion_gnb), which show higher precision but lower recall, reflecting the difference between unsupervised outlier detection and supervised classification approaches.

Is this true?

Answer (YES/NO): NO